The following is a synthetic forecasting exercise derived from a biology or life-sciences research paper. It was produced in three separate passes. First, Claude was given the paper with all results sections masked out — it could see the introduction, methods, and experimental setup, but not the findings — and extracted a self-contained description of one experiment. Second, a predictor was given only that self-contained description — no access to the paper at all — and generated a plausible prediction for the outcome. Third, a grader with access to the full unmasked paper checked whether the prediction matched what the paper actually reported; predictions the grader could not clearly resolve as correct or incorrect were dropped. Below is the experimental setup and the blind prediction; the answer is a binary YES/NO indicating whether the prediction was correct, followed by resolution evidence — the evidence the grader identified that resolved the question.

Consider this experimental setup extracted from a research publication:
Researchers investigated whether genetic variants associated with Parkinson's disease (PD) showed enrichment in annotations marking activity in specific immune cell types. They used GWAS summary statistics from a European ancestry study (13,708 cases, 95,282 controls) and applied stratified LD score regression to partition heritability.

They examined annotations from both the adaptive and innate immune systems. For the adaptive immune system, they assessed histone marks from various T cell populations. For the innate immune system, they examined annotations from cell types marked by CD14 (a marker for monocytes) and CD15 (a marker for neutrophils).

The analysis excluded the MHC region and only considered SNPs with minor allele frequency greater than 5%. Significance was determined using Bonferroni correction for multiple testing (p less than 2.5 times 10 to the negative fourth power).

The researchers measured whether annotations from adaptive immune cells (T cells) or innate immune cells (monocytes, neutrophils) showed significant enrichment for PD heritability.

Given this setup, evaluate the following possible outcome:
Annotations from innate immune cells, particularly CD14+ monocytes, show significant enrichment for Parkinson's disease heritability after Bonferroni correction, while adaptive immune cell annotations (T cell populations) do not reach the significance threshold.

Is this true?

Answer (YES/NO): NO